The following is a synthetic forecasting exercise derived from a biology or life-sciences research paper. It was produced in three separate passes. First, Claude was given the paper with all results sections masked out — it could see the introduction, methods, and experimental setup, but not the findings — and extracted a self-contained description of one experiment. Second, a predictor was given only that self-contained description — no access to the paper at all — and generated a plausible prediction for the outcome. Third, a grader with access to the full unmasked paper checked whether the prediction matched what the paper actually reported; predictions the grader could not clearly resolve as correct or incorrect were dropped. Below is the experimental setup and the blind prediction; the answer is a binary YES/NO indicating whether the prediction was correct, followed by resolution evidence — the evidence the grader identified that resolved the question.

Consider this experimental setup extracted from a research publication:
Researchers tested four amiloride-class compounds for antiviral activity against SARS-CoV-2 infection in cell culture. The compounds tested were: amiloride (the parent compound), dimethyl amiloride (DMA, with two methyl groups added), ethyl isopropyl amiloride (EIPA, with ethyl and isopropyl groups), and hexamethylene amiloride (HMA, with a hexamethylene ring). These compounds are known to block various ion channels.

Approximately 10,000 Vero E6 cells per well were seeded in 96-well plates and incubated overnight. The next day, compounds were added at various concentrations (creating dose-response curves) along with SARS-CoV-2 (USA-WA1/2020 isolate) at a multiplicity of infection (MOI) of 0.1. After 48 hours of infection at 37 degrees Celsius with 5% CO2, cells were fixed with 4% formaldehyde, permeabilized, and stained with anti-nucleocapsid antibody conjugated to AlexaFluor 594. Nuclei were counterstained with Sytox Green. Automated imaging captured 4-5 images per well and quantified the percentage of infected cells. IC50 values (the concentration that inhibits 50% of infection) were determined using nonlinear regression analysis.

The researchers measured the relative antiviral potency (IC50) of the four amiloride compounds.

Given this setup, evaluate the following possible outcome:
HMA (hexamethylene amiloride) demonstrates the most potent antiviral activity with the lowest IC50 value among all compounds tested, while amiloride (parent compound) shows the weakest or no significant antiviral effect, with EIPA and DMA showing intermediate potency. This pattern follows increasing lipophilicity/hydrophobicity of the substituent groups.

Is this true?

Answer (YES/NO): NO